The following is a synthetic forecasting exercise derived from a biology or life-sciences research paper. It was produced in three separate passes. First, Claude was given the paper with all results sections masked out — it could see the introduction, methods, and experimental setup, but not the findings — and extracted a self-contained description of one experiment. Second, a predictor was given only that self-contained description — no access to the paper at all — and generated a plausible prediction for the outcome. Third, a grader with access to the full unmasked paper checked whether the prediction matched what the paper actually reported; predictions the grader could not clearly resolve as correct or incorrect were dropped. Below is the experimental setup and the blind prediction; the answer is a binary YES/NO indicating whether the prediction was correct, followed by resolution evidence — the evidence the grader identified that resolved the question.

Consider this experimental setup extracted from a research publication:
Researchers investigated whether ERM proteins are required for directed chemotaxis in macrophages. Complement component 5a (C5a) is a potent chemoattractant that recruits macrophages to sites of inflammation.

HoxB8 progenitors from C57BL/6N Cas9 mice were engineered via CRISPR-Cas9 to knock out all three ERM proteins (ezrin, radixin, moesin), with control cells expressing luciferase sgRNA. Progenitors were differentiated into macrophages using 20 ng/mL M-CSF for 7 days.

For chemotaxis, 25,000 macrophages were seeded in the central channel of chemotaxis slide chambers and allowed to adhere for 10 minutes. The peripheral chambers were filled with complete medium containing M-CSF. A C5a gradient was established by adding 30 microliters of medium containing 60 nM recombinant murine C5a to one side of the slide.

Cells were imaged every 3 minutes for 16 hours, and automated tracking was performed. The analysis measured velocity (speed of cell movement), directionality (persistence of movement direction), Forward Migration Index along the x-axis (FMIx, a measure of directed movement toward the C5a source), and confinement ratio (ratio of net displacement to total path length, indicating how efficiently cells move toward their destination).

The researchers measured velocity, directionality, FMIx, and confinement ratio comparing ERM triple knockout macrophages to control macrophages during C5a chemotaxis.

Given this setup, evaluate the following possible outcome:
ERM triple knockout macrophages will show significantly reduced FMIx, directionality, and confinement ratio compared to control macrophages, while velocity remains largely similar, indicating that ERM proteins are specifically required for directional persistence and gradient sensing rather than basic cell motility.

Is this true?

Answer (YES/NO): NO